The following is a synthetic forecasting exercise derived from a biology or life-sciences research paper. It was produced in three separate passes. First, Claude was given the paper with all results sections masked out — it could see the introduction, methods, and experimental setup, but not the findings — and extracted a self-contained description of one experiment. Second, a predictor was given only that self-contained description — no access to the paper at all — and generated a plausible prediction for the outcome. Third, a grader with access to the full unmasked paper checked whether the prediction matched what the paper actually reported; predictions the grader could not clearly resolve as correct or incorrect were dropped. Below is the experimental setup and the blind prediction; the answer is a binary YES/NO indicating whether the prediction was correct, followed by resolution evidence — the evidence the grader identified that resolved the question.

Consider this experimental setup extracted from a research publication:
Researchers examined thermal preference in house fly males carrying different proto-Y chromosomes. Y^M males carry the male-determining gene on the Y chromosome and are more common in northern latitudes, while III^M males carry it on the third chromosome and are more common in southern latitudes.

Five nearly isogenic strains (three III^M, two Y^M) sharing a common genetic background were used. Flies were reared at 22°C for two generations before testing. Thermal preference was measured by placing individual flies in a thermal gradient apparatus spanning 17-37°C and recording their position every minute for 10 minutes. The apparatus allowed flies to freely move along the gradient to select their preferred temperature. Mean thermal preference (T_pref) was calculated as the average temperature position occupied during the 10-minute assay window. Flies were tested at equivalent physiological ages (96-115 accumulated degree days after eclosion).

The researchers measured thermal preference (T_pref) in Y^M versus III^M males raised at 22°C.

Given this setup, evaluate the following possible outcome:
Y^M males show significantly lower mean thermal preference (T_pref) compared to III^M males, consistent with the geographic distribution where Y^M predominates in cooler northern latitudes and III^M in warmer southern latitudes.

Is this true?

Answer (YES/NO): YES